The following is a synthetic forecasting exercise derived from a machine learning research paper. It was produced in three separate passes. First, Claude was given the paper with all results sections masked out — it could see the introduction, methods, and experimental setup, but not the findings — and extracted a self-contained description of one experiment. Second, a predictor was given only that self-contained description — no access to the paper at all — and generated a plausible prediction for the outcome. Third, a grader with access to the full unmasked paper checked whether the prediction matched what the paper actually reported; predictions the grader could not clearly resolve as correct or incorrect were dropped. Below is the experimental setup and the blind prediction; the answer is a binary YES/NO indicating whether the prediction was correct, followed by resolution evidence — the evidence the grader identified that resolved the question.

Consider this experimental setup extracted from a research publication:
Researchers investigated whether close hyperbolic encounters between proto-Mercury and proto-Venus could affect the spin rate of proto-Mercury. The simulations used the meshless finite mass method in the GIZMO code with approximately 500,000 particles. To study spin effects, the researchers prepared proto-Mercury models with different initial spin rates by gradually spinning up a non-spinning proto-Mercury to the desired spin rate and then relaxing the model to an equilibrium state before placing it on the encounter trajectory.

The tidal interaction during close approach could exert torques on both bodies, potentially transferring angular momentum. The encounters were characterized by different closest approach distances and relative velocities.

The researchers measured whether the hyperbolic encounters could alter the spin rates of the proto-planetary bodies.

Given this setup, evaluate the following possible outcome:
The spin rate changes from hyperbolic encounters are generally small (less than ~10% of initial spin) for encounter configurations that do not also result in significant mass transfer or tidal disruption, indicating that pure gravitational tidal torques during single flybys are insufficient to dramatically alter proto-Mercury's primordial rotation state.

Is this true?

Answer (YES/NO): NO